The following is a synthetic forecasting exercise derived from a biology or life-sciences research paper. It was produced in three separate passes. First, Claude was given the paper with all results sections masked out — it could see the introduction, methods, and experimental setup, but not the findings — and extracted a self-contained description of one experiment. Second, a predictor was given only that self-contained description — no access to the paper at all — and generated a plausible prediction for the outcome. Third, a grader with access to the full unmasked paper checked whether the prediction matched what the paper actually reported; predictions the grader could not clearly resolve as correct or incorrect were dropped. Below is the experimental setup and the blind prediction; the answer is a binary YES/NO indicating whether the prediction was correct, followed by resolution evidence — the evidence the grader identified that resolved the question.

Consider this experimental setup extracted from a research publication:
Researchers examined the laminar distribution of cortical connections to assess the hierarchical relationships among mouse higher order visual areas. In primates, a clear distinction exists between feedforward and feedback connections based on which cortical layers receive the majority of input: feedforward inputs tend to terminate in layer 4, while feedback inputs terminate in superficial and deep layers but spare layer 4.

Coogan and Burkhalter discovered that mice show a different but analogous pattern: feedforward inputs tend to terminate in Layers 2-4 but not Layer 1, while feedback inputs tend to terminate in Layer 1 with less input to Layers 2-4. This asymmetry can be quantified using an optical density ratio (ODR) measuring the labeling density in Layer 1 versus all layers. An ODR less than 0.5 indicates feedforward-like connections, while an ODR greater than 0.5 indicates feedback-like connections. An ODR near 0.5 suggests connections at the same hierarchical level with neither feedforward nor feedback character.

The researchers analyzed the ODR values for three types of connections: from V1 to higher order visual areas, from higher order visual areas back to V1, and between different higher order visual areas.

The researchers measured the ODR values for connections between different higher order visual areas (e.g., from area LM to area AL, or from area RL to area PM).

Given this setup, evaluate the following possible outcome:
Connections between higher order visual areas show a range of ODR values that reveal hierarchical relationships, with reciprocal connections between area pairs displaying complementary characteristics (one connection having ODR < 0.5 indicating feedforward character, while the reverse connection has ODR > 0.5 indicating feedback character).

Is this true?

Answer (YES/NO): NO